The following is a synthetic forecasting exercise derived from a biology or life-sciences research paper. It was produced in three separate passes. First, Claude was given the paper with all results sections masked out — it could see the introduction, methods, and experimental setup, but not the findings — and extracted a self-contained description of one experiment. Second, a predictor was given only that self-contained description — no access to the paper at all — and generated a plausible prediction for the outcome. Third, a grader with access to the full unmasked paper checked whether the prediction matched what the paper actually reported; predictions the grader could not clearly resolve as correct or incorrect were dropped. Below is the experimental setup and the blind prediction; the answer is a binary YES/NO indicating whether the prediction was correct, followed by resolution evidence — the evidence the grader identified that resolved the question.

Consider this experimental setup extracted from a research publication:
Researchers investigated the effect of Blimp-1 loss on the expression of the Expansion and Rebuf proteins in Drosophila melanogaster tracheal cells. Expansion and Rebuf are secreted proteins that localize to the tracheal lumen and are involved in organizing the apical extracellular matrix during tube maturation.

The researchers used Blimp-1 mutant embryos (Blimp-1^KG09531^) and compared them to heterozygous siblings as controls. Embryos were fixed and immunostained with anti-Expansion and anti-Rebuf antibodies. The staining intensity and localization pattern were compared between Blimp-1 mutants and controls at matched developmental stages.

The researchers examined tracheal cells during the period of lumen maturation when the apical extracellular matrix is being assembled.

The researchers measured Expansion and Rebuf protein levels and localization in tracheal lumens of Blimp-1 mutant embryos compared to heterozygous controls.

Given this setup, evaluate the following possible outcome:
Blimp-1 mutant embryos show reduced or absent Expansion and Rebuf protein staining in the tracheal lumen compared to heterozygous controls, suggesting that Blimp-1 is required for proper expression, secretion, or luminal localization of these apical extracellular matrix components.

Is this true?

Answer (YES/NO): NO